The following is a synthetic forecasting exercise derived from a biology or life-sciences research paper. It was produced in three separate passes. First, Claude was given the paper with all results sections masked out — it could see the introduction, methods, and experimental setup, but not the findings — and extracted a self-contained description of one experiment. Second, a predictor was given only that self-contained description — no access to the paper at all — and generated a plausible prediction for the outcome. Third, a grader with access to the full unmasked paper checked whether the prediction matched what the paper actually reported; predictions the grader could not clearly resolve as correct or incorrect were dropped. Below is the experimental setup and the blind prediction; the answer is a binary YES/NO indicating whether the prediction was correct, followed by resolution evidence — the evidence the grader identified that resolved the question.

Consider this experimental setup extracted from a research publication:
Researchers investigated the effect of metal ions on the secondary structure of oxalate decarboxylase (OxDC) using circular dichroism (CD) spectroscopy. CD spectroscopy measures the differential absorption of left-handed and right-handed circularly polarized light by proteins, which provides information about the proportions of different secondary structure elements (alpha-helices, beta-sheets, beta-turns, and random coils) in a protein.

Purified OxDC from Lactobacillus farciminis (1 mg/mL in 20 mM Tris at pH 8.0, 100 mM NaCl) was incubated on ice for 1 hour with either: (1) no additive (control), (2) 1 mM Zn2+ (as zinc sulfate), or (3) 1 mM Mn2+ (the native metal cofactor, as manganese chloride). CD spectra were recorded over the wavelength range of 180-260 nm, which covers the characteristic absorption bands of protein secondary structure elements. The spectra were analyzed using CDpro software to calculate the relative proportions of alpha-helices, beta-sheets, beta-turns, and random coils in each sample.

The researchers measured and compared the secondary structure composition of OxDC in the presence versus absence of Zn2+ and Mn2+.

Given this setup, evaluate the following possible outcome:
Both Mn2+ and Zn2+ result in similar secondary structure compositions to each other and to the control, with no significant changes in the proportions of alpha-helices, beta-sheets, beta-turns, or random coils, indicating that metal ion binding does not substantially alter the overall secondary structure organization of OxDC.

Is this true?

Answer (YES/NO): NO